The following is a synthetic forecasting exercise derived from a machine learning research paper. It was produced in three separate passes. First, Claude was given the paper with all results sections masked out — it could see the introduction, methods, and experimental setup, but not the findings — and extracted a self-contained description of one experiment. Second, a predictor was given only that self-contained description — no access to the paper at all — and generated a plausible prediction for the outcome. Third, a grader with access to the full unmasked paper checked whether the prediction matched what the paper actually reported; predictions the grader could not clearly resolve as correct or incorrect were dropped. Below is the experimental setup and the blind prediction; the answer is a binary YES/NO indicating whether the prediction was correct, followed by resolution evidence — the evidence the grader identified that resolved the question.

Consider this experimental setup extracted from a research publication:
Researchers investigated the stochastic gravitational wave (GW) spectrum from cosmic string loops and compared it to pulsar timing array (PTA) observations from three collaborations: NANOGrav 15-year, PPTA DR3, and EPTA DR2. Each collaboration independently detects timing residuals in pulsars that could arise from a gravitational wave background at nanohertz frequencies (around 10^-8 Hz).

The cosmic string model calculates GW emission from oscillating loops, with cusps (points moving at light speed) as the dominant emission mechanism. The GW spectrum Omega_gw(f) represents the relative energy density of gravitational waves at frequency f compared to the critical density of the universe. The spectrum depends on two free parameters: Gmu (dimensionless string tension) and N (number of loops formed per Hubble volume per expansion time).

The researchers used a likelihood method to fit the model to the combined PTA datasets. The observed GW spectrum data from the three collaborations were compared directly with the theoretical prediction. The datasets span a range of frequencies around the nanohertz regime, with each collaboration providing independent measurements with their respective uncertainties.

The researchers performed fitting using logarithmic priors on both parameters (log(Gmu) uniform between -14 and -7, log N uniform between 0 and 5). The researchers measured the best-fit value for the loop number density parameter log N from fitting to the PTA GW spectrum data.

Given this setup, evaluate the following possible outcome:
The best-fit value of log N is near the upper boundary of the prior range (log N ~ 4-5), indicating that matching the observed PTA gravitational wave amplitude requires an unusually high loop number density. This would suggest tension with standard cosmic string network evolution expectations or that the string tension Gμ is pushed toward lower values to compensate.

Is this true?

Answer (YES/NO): YES